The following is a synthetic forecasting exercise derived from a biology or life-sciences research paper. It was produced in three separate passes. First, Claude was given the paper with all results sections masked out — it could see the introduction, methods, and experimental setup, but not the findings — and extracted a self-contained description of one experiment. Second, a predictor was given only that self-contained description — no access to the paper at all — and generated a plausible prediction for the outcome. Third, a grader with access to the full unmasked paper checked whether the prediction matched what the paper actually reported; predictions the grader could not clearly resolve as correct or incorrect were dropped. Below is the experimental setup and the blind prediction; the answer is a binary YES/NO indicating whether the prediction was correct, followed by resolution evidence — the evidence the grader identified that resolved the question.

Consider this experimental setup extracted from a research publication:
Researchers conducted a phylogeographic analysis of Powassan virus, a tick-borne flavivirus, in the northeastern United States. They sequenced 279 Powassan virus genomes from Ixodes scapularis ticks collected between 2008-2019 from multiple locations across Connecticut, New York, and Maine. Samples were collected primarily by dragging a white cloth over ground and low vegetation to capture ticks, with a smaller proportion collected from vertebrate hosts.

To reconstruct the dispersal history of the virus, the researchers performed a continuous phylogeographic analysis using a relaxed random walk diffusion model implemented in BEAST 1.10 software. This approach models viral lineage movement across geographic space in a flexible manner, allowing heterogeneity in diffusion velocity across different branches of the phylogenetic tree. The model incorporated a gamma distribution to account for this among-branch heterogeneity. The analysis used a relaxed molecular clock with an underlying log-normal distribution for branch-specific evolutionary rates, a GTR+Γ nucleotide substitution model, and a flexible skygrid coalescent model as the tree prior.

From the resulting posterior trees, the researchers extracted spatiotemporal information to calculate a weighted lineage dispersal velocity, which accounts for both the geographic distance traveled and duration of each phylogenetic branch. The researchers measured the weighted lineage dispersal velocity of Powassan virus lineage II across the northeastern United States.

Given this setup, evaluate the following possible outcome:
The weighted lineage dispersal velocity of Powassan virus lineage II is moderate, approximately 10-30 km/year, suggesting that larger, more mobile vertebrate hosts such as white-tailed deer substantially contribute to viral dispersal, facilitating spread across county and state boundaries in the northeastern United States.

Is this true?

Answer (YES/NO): NO